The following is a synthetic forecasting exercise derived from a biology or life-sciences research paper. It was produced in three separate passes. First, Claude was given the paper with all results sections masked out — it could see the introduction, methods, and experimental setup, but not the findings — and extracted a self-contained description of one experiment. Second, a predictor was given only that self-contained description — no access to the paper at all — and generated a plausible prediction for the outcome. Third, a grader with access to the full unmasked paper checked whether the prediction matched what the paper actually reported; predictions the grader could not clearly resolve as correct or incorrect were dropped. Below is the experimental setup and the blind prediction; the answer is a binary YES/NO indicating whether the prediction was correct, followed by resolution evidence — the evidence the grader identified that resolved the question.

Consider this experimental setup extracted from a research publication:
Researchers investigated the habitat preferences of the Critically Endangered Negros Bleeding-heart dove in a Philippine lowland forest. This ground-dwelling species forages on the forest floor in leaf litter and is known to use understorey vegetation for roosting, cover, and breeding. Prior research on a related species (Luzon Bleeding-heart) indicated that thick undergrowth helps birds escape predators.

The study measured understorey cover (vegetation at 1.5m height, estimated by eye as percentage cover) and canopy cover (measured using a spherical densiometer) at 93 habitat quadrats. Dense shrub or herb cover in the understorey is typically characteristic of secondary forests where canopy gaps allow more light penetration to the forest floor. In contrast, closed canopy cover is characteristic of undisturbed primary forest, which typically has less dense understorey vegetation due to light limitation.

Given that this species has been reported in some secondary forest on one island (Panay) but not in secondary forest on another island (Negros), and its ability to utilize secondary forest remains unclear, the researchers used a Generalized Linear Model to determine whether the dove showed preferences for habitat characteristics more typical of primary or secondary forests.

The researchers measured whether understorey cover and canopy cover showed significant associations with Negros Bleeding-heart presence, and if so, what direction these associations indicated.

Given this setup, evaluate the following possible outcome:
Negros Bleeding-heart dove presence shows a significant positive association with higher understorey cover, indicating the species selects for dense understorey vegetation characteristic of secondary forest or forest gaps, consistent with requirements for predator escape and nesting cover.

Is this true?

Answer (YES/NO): NO